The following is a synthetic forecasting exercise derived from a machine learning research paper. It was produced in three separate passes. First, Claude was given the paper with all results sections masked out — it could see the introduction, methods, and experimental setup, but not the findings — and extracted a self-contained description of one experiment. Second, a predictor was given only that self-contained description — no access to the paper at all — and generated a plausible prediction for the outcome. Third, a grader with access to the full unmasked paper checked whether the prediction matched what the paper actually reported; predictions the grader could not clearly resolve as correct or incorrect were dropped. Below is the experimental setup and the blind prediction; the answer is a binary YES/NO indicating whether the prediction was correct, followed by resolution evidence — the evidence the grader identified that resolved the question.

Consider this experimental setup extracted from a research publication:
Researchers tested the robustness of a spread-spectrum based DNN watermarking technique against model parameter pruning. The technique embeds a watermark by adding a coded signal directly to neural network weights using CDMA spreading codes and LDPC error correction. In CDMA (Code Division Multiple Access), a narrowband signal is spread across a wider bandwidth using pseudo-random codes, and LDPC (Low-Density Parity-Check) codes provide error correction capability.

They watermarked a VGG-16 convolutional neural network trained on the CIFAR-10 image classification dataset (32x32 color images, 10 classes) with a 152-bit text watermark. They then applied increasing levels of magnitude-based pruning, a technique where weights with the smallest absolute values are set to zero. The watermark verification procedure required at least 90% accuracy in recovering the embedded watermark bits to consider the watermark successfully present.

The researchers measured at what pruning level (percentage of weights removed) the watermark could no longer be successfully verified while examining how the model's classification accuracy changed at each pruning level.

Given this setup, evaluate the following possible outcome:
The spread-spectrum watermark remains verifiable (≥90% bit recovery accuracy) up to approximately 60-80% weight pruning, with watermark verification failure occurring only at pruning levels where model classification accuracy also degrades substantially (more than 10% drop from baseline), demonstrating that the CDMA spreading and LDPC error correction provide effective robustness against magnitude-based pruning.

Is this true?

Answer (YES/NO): NO